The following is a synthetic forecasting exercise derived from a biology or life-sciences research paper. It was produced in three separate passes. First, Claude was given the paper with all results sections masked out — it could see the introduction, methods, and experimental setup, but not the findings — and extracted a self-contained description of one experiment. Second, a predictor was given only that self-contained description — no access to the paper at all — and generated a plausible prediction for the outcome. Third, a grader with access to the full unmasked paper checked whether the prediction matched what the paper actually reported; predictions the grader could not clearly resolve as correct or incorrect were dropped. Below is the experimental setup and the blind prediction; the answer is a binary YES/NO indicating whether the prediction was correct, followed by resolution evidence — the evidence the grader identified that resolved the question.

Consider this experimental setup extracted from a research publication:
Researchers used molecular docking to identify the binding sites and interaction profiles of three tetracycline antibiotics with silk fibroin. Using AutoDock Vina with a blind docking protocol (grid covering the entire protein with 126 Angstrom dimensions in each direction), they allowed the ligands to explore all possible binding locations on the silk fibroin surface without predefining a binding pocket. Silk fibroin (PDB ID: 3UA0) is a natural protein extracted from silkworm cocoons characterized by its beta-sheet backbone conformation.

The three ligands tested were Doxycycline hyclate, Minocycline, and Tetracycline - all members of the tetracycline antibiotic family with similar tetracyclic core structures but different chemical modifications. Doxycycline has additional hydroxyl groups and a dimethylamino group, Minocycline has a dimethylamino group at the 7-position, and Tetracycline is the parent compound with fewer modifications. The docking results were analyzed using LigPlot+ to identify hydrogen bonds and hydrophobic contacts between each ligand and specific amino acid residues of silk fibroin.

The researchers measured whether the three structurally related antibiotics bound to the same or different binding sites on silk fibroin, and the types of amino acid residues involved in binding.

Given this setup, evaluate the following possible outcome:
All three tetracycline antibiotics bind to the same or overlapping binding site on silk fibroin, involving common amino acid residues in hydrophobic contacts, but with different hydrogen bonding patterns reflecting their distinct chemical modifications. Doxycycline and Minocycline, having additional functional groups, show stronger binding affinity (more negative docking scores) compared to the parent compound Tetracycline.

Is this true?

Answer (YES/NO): NO